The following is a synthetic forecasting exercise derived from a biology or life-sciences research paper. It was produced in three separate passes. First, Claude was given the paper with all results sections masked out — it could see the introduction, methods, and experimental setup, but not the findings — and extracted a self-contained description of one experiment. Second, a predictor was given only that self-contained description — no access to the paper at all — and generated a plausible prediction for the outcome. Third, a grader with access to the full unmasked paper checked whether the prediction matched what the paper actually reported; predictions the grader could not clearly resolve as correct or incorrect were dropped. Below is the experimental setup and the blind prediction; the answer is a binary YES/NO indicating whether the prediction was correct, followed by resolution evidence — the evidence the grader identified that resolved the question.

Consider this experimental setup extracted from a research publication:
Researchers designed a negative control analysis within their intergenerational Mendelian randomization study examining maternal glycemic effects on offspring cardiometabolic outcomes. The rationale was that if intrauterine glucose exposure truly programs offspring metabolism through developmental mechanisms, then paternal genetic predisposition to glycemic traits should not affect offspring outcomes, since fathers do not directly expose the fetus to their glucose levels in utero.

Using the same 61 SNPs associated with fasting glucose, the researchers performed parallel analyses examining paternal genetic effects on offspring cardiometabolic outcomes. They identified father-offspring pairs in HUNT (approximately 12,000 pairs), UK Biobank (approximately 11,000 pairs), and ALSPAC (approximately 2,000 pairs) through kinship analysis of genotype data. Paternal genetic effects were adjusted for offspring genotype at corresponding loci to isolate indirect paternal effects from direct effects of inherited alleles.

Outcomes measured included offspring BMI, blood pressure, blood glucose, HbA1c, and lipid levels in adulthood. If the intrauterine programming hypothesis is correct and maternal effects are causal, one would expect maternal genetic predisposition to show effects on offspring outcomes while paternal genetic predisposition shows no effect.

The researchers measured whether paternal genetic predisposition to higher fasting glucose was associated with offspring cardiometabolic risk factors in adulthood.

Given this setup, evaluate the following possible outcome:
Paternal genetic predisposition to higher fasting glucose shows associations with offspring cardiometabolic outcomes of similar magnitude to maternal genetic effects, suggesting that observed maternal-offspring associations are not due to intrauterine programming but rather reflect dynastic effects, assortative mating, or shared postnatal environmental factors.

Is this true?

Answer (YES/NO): NO